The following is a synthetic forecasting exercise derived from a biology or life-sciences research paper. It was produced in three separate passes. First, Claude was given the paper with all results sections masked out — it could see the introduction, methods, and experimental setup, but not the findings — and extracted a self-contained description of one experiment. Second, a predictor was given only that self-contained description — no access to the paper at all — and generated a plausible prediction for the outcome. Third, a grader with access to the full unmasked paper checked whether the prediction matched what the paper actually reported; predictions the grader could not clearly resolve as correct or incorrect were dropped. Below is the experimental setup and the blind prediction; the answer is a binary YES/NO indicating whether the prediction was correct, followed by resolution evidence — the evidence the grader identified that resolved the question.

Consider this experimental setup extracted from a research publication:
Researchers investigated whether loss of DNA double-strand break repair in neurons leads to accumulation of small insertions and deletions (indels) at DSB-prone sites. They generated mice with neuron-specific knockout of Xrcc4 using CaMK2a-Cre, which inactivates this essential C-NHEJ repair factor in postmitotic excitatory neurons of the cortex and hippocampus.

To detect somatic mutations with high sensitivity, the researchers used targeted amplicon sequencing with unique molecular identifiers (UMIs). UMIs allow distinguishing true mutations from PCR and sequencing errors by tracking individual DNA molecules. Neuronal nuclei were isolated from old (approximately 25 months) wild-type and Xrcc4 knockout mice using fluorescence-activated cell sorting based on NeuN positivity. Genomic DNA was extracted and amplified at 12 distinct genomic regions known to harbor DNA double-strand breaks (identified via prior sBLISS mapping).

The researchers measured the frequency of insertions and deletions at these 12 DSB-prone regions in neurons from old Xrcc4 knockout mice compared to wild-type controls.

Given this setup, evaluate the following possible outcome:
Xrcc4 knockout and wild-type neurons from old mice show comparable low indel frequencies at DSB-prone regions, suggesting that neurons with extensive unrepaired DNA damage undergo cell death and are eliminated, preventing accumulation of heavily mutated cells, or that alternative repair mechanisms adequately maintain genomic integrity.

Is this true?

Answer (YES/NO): YES